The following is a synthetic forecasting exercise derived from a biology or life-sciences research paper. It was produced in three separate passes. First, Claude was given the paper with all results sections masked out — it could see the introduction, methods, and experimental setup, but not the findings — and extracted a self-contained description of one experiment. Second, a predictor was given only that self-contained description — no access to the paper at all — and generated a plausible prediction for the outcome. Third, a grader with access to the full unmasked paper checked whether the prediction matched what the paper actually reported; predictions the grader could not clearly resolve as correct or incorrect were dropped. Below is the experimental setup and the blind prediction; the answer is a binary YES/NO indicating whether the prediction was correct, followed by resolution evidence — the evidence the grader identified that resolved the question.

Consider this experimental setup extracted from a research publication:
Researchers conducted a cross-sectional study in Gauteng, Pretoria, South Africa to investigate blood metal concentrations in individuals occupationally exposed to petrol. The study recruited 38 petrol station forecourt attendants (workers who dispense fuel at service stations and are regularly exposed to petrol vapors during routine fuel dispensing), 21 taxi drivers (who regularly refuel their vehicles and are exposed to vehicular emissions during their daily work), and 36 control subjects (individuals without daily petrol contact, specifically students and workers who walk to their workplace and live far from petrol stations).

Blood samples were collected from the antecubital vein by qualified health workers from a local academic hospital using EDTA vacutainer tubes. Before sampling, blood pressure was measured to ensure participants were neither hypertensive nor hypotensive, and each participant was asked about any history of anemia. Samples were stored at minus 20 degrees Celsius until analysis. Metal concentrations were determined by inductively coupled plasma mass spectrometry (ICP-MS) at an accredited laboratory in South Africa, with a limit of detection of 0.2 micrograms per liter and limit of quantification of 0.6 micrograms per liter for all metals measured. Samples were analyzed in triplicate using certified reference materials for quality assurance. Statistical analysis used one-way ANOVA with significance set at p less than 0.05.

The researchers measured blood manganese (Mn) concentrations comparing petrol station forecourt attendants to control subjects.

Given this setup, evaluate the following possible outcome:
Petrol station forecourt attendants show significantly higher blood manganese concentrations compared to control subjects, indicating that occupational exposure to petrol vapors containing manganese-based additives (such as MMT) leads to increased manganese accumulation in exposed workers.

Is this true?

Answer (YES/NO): NO